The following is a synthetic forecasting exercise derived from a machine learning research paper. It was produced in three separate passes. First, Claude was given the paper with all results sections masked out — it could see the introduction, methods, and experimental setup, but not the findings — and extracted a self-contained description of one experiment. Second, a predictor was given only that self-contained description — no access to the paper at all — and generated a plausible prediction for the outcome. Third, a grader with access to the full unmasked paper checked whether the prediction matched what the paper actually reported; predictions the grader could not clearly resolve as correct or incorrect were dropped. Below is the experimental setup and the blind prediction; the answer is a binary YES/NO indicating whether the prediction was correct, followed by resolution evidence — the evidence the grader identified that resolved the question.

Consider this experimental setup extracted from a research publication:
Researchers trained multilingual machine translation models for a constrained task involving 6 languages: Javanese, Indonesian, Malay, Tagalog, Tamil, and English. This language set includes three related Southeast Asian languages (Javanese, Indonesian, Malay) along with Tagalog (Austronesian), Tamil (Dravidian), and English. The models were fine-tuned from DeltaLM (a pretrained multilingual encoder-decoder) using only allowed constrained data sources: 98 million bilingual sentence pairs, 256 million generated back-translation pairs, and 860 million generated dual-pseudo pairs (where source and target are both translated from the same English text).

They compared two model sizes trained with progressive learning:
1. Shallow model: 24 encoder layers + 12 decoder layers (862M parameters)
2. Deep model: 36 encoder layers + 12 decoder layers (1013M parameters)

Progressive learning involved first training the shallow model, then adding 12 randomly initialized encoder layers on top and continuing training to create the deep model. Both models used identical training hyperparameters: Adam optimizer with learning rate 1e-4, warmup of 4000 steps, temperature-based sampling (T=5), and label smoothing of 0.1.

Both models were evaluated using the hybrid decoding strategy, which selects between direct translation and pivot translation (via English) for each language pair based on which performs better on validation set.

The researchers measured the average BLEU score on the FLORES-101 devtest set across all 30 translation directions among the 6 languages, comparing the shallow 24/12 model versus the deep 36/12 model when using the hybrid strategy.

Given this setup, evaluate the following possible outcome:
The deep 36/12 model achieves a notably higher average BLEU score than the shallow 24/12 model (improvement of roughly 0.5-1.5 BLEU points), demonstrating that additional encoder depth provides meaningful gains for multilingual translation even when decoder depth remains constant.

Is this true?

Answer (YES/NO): NO